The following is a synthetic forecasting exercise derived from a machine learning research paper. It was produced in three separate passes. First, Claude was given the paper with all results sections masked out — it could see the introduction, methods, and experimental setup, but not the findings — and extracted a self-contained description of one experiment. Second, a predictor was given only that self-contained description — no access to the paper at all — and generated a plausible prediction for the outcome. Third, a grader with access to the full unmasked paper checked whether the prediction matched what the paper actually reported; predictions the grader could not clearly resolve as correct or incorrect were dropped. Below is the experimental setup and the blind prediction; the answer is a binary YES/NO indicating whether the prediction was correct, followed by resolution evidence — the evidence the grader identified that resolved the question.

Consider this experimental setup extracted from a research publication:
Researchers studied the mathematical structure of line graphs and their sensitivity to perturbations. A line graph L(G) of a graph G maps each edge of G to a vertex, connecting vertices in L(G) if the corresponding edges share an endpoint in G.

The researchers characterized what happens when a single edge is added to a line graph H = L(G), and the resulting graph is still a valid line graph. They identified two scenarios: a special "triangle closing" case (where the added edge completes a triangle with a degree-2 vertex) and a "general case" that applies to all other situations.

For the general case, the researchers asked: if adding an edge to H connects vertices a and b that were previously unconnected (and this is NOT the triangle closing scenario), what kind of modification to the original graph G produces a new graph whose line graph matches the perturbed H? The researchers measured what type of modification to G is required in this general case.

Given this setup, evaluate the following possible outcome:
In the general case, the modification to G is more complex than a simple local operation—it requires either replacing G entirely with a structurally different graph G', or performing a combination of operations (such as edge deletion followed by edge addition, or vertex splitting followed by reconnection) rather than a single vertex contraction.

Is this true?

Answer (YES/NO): NO